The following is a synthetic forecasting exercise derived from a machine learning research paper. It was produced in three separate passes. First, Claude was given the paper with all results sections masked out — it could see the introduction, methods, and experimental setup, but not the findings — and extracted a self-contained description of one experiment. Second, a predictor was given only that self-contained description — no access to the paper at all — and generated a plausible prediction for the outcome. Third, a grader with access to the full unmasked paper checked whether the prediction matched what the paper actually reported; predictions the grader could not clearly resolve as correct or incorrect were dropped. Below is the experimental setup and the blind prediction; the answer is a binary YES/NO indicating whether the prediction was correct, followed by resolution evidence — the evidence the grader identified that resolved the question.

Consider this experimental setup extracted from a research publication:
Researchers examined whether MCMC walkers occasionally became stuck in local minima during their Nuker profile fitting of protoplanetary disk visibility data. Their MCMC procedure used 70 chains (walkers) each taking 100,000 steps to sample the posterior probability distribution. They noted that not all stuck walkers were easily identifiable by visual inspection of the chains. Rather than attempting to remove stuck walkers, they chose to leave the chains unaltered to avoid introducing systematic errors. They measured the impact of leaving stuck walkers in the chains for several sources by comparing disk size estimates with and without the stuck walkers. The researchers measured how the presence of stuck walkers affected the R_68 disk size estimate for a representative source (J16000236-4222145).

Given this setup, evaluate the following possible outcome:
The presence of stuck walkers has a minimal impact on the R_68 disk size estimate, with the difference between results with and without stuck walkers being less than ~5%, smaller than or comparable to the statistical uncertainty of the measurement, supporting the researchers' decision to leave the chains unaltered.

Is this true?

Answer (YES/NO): YES